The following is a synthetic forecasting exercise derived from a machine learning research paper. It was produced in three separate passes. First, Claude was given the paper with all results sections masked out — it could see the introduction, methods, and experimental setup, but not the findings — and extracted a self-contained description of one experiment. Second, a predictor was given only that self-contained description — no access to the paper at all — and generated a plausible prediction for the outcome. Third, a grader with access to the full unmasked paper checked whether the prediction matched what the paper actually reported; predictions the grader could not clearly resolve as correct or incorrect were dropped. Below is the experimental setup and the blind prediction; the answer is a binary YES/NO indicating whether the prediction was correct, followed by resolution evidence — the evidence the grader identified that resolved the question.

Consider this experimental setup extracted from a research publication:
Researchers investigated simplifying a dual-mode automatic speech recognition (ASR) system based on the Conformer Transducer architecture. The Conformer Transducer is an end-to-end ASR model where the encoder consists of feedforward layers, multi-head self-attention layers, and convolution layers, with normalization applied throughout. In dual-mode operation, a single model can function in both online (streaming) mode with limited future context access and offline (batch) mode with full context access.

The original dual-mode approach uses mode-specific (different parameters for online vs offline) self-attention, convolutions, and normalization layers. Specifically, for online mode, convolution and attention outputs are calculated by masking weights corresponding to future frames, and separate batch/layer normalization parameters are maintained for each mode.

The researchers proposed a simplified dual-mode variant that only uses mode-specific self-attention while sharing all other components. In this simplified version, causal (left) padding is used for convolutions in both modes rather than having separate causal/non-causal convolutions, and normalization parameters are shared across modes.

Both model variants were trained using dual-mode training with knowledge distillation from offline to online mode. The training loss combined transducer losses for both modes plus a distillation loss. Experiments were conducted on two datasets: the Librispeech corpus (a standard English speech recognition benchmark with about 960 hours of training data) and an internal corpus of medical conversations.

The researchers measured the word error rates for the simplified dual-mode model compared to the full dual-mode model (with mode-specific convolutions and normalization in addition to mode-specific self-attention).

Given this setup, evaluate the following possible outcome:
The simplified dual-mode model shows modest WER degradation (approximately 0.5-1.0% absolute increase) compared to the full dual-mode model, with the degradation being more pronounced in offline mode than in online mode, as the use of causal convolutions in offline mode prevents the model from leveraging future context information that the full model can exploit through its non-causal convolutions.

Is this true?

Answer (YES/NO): NO